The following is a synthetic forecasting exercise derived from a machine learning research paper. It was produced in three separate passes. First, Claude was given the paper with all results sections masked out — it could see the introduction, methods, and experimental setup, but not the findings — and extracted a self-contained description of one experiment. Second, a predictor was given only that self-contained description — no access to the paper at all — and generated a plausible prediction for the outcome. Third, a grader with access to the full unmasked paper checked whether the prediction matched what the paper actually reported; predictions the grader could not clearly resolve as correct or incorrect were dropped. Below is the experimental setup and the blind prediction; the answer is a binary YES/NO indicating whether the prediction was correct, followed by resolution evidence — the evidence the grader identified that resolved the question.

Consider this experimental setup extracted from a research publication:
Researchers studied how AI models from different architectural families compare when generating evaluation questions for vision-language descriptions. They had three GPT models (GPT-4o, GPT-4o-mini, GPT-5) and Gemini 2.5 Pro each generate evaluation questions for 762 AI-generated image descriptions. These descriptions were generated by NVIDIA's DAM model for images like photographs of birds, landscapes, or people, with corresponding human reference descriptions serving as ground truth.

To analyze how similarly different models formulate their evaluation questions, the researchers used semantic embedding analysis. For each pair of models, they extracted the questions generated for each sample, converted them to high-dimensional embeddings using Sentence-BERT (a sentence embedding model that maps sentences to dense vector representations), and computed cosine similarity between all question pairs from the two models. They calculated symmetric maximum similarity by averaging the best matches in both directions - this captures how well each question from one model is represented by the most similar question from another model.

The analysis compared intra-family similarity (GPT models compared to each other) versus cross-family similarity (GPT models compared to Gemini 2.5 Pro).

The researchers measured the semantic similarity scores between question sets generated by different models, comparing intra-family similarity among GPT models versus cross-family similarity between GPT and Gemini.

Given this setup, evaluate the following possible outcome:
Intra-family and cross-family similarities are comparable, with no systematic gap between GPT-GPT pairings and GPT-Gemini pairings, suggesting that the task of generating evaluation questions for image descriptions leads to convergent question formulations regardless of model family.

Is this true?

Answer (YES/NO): NO